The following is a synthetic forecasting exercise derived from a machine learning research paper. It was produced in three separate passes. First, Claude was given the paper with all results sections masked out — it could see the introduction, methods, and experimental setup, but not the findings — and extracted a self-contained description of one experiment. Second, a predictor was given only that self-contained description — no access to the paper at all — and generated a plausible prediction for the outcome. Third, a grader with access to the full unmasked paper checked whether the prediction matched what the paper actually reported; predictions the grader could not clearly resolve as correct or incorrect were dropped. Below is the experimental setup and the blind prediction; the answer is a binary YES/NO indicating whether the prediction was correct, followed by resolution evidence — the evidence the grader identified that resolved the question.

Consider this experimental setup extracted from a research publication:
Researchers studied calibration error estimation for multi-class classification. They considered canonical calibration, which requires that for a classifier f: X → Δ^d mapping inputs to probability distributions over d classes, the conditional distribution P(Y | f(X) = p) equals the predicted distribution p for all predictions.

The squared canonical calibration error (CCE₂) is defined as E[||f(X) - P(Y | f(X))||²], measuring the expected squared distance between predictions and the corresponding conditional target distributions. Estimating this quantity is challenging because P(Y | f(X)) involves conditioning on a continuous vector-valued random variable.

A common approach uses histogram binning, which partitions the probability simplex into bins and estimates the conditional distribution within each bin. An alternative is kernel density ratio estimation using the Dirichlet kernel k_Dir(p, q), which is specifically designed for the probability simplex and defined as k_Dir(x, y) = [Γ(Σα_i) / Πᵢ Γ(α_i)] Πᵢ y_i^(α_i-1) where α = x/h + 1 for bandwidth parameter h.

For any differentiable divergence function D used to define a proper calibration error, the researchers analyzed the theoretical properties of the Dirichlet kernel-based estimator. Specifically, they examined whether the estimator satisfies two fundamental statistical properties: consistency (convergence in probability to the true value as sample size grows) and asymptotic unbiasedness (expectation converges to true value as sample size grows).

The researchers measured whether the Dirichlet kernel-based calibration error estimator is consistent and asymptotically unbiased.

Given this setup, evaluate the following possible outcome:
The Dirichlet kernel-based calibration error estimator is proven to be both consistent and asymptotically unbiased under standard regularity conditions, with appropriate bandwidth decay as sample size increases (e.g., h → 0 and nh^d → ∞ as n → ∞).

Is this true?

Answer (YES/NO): YES